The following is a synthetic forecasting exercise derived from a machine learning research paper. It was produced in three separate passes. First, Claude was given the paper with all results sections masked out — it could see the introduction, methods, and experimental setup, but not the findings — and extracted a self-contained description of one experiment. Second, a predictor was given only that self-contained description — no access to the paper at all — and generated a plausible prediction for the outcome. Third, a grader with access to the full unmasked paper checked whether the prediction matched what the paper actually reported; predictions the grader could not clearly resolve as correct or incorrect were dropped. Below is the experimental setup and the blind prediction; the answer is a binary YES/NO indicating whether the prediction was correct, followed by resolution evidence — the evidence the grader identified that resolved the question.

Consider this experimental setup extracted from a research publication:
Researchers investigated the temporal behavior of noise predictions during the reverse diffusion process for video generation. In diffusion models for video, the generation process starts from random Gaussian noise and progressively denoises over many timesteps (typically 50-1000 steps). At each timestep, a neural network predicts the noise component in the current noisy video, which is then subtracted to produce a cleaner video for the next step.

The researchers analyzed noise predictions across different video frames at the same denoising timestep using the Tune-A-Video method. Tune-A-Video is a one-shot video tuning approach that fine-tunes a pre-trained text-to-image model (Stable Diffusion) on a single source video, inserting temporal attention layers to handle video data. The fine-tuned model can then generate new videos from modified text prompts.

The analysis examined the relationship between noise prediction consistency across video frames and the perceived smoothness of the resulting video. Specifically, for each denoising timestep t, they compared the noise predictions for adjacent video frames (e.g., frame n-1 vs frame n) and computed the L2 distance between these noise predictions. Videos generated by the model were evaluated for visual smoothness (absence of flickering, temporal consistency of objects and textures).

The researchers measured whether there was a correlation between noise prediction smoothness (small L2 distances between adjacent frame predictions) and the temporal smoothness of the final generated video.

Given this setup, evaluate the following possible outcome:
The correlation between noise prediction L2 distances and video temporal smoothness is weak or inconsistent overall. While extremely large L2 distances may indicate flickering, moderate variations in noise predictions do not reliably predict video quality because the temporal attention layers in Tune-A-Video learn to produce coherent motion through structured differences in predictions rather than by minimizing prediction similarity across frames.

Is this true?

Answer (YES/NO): NO